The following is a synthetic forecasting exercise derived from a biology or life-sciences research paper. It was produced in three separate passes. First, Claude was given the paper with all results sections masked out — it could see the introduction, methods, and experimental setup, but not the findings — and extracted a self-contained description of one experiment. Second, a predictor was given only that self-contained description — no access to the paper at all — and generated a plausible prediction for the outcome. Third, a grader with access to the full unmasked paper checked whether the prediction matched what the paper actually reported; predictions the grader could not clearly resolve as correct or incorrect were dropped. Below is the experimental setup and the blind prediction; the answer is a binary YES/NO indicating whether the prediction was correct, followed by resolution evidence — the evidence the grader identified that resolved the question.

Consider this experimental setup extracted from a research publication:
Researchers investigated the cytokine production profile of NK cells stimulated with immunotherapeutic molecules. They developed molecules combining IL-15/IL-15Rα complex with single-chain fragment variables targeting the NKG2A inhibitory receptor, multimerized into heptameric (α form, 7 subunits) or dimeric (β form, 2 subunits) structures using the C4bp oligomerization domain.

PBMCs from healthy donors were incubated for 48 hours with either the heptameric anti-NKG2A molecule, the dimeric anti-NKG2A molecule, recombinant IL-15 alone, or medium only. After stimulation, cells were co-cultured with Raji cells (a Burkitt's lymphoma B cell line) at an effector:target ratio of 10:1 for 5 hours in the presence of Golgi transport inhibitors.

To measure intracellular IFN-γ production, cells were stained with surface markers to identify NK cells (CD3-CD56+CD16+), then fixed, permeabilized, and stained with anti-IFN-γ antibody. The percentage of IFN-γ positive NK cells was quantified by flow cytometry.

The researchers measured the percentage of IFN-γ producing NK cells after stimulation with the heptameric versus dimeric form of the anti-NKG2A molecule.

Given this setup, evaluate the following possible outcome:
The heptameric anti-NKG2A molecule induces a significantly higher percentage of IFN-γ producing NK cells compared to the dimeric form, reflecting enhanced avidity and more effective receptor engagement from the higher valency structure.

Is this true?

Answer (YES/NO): NO